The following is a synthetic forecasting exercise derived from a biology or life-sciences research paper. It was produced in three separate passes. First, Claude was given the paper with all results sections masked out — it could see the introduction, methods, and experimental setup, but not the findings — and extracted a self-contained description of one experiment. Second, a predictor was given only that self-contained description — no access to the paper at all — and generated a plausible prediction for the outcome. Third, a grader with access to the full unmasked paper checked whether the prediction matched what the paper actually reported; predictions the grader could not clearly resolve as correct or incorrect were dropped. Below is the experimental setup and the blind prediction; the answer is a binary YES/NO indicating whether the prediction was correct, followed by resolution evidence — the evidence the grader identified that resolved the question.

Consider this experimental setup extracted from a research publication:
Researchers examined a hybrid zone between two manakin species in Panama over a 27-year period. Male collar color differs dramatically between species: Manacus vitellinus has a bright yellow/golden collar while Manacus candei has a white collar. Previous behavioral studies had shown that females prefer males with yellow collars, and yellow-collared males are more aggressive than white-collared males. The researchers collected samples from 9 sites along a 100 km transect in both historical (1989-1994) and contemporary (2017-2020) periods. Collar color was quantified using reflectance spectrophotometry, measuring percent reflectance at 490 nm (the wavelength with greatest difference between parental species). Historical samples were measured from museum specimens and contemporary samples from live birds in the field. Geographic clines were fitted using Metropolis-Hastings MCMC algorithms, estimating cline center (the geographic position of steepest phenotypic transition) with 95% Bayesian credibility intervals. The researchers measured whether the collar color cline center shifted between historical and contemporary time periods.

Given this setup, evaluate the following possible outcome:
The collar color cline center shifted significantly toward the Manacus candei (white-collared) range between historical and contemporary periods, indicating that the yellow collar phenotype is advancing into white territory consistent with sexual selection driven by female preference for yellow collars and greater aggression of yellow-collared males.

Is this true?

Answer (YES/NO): NO